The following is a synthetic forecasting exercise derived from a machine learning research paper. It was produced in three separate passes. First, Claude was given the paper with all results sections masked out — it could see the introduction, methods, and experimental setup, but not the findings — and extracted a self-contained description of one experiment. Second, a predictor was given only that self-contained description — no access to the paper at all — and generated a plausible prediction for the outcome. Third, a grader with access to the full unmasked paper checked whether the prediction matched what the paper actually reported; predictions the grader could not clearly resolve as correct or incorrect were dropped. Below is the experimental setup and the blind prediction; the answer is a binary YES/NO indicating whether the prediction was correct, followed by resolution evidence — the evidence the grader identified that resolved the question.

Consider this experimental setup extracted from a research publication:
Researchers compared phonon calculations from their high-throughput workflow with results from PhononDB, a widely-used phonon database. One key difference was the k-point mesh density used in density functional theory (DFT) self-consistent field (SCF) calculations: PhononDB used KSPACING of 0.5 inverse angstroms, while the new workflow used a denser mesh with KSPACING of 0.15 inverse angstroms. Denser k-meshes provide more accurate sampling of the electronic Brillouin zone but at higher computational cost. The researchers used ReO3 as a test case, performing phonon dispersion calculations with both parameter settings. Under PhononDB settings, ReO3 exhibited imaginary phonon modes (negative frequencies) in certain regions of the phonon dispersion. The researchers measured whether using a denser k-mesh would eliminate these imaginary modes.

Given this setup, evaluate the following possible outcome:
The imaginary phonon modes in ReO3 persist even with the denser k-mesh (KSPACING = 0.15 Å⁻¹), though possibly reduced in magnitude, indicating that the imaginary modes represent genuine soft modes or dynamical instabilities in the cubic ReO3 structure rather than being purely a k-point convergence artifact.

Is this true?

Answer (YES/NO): NO